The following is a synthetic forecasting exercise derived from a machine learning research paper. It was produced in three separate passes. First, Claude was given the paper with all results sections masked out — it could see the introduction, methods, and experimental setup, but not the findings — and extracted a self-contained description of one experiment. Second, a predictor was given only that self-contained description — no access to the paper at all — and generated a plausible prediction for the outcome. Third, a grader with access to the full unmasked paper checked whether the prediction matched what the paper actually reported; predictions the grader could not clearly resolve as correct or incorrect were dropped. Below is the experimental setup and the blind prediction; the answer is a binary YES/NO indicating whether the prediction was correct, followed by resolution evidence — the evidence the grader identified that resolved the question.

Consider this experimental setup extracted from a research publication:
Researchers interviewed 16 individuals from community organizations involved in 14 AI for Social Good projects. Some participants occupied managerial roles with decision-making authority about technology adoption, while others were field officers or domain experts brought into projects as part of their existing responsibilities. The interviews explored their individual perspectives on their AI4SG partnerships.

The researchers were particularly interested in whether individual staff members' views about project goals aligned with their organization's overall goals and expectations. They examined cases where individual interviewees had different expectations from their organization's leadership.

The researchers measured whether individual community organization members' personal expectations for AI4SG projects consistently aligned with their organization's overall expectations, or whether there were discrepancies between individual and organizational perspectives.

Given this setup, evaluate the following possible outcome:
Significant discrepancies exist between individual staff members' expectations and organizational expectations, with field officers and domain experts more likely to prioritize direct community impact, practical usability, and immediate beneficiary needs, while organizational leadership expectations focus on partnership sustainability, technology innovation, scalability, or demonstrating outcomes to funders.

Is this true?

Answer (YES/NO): NO